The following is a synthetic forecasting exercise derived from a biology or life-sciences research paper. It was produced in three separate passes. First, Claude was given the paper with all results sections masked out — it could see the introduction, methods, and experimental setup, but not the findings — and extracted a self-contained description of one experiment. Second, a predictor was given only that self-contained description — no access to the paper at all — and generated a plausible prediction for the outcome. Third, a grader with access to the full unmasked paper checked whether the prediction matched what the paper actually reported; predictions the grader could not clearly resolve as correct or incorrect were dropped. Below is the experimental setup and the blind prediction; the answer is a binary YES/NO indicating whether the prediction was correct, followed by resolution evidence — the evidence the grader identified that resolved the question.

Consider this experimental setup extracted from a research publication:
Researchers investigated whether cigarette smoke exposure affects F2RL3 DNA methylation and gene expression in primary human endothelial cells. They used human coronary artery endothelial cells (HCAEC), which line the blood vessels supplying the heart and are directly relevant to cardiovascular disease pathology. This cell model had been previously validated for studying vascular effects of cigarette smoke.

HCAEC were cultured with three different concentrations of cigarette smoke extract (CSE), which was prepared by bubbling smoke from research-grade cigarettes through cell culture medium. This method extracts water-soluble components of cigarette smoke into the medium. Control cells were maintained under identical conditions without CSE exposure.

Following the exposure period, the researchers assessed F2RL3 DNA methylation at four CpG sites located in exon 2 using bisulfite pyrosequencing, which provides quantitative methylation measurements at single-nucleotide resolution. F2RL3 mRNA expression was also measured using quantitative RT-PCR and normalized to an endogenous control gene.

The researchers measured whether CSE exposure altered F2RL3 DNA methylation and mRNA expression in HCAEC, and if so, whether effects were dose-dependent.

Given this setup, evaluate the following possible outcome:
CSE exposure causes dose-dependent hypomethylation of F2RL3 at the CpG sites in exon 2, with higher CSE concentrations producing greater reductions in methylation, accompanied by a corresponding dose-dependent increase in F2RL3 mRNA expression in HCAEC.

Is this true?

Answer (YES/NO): NO